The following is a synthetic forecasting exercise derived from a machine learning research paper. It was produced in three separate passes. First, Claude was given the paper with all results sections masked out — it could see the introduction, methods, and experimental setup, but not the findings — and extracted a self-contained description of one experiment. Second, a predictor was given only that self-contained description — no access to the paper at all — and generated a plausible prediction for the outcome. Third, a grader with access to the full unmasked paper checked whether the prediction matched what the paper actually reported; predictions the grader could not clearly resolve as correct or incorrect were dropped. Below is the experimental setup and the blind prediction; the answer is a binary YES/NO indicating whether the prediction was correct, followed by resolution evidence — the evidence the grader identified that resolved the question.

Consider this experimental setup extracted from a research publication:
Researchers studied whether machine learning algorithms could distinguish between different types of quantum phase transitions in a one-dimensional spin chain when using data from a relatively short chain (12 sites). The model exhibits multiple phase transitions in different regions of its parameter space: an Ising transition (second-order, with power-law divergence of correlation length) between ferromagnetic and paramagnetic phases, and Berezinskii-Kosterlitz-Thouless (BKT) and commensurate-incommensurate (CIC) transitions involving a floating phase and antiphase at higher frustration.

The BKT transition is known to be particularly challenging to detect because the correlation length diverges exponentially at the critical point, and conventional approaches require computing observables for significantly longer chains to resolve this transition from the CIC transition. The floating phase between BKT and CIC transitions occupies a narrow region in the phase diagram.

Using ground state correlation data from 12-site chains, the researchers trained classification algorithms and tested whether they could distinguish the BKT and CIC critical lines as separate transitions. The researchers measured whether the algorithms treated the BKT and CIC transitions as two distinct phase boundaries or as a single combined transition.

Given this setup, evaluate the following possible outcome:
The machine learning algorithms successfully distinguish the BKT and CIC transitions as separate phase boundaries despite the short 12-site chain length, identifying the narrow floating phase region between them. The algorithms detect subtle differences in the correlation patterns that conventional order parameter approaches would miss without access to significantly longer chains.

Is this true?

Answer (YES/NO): NO